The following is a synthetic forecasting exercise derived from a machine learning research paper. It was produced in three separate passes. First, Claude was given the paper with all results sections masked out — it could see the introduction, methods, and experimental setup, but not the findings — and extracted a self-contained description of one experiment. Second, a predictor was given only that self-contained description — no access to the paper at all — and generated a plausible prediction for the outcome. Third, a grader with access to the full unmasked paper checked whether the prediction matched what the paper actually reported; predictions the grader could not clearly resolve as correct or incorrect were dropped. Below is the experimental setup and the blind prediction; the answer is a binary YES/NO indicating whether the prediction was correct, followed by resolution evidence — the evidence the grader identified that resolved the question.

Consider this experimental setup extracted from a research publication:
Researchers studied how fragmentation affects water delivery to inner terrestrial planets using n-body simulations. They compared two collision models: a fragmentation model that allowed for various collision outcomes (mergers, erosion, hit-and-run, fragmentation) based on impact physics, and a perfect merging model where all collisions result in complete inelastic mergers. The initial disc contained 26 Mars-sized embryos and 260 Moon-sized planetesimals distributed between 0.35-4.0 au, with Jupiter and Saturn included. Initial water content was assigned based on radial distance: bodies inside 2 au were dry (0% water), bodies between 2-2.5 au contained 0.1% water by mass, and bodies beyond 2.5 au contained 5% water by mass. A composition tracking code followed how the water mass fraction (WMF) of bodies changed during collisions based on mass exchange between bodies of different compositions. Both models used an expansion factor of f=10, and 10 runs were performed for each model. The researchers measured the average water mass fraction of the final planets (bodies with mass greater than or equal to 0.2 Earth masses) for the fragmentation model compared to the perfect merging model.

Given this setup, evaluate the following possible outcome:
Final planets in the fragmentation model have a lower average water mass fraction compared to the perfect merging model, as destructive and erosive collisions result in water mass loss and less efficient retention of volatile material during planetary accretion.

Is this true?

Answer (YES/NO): NO